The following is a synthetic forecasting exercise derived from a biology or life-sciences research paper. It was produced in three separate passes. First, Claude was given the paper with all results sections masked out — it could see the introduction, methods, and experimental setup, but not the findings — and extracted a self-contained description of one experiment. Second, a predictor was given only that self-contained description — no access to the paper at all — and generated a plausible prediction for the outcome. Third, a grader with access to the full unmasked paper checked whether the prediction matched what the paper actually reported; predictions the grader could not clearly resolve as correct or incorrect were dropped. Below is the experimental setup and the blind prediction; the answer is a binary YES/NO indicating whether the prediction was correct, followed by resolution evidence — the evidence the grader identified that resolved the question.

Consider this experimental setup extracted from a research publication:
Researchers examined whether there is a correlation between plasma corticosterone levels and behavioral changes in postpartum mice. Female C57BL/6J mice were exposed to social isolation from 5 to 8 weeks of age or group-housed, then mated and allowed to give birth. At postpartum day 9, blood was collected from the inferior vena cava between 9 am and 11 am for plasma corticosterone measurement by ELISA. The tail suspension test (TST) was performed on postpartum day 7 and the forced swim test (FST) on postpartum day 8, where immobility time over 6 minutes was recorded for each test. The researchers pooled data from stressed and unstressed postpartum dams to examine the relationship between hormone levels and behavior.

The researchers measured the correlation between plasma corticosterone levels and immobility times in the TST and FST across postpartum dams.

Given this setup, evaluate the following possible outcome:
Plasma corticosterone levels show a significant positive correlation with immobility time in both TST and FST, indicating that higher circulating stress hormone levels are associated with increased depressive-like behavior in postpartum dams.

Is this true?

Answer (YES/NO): YES